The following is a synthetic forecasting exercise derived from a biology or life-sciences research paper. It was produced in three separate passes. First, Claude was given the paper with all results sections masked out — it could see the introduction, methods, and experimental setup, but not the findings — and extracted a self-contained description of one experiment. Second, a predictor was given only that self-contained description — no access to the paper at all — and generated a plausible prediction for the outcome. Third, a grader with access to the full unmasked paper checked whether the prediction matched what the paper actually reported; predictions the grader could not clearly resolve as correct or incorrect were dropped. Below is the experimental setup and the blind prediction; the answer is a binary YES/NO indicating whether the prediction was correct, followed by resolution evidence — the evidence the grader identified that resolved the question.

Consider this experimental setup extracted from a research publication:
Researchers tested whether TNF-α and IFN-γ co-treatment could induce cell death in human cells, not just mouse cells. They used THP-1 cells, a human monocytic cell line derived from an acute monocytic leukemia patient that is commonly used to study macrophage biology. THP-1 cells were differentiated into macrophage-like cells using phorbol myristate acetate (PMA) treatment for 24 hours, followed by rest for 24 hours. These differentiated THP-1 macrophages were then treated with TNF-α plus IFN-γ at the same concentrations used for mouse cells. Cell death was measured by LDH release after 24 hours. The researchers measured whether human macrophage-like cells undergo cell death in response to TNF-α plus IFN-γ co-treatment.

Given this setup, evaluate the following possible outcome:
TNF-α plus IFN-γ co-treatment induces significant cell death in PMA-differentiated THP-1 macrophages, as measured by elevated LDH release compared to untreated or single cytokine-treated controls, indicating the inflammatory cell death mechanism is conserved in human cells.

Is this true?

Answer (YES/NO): YES